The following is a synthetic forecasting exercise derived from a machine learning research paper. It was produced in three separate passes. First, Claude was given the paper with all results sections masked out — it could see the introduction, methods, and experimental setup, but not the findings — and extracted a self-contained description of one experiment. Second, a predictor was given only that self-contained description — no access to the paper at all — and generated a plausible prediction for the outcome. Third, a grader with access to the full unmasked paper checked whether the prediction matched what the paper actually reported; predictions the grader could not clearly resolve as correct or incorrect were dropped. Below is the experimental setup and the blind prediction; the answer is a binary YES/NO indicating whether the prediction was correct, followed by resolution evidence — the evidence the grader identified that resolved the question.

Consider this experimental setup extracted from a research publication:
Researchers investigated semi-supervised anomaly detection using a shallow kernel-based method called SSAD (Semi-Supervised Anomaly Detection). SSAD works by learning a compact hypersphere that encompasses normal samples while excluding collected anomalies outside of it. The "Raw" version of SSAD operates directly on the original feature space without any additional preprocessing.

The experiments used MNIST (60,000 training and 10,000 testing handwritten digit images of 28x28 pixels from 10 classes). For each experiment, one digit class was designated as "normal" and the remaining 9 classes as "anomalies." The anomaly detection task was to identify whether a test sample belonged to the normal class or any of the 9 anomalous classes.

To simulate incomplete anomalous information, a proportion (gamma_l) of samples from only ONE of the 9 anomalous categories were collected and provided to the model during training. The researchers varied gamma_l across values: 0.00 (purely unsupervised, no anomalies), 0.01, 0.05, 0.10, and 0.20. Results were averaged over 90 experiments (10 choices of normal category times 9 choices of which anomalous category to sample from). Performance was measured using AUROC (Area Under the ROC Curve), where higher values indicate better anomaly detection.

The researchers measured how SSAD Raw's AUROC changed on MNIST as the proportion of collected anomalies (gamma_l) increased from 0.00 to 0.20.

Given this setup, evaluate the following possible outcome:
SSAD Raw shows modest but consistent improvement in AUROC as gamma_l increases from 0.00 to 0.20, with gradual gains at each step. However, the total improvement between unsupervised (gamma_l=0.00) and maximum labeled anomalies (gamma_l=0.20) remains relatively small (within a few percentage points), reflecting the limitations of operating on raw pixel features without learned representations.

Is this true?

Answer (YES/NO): NO